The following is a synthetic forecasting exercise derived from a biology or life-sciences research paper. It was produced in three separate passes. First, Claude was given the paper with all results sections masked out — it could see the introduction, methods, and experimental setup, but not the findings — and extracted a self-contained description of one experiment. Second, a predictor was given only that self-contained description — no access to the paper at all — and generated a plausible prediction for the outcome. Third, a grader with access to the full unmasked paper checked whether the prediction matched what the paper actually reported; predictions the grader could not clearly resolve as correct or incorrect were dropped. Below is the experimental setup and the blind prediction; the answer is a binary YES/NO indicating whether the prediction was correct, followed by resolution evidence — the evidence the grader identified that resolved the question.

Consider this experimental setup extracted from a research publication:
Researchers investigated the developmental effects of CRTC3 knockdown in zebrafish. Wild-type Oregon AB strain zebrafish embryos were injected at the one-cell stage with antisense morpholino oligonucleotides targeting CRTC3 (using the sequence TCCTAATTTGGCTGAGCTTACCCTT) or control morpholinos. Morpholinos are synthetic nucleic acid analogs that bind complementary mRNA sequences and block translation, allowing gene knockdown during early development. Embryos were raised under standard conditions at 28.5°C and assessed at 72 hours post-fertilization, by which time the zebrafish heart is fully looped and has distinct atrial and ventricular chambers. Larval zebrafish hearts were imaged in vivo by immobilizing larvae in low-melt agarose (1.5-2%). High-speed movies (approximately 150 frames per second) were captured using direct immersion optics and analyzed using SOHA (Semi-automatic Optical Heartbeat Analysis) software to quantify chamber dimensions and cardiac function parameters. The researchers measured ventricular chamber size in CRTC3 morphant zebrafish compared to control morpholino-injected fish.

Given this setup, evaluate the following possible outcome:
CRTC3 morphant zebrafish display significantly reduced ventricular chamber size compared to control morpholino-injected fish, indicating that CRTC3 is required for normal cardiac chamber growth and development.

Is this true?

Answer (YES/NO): YES